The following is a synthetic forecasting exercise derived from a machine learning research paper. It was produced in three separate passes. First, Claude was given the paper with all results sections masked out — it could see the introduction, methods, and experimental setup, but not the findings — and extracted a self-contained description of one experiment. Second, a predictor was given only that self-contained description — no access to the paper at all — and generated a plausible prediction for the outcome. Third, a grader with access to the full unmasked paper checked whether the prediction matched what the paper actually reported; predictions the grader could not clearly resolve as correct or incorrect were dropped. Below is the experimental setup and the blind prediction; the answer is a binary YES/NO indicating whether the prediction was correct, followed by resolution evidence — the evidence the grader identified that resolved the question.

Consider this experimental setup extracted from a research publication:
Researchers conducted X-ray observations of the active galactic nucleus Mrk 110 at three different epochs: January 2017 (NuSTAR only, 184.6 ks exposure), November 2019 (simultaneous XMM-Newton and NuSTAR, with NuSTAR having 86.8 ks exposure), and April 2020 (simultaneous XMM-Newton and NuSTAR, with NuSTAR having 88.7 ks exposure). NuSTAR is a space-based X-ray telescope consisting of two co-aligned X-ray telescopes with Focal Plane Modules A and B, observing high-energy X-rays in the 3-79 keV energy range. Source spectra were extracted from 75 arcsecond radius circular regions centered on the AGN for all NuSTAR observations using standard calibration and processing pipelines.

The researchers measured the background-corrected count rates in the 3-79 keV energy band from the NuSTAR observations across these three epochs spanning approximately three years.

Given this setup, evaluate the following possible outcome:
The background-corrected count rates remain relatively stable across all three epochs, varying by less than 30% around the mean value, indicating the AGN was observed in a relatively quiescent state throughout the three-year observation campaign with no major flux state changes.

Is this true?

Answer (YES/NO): YES